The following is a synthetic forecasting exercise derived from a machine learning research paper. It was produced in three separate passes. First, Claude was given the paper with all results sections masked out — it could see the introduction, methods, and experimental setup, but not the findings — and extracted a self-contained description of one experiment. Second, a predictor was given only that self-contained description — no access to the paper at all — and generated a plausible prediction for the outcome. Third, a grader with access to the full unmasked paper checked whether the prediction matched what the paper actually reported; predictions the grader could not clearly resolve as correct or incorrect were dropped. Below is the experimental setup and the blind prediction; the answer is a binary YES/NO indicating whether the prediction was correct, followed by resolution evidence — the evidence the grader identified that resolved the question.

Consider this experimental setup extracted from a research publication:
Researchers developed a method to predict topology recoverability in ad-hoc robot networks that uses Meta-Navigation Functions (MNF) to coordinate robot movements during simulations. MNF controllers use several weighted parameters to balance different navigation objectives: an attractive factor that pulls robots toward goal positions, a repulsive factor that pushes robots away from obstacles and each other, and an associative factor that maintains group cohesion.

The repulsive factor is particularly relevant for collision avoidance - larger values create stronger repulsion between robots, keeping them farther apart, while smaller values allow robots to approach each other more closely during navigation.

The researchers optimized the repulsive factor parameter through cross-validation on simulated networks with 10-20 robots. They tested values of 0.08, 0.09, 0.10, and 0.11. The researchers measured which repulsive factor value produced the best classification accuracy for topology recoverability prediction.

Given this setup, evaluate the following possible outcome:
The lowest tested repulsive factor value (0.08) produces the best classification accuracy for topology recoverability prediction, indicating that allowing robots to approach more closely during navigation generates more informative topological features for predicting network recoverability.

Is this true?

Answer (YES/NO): NO